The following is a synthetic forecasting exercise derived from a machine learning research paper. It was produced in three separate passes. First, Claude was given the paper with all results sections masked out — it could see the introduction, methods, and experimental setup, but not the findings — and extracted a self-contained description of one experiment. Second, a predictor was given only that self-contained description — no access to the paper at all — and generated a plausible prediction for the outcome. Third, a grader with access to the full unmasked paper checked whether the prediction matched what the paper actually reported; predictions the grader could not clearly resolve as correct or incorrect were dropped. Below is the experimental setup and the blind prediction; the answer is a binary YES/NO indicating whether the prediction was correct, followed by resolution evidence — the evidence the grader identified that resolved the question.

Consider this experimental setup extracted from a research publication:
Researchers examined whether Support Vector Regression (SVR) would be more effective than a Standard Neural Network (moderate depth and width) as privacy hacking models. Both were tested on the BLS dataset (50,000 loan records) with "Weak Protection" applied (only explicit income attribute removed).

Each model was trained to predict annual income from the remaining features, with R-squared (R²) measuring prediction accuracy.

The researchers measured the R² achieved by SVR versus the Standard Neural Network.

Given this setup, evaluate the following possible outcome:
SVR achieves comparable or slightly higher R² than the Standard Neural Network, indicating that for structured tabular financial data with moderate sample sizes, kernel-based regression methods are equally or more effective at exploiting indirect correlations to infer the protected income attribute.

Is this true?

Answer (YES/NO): NO